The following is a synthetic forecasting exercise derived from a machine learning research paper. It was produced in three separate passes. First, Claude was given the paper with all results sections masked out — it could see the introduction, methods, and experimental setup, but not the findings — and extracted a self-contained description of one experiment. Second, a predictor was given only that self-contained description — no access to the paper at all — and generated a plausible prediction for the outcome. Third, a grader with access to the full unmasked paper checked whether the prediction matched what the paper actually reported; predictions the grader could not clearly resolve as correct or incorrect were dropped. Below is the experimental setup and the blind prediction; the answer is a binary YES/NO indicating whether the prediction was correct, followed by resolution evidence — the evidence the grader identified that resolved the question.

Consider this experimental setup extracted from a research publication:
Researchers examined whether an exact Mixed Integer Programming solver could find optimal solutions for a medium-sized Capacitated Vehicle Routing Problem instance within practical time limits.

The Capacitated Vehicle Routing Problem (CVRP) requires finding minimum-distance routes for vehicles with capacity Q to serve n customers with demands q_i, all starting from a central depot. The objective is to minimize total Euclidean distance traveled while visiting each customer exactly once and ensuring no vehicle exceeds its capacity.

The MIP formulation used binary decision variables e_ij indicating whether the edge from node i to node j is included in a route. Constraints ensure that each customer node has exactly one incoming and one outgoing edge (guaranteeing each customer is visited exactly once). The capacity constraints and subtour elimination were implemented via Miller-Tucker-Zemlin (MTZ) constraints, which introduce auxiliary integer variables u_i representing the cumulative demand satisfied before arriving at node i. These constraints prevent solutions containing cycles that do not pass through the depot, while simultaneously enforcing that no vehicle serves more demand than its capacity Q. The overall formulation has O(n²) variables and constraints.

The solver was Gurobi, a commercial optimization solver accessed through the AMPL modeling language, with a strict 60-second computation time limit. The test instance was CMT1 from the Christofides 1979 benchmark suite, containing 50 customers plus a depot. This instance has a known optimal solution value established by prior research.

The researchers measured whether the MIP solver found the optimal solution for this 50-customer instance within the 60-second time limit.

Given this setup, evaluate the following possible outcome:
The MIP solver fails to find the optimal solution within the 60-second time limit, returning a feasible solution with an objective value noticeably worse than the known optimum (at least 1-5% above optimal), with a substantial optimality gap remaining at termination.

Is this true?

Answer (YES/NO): YES